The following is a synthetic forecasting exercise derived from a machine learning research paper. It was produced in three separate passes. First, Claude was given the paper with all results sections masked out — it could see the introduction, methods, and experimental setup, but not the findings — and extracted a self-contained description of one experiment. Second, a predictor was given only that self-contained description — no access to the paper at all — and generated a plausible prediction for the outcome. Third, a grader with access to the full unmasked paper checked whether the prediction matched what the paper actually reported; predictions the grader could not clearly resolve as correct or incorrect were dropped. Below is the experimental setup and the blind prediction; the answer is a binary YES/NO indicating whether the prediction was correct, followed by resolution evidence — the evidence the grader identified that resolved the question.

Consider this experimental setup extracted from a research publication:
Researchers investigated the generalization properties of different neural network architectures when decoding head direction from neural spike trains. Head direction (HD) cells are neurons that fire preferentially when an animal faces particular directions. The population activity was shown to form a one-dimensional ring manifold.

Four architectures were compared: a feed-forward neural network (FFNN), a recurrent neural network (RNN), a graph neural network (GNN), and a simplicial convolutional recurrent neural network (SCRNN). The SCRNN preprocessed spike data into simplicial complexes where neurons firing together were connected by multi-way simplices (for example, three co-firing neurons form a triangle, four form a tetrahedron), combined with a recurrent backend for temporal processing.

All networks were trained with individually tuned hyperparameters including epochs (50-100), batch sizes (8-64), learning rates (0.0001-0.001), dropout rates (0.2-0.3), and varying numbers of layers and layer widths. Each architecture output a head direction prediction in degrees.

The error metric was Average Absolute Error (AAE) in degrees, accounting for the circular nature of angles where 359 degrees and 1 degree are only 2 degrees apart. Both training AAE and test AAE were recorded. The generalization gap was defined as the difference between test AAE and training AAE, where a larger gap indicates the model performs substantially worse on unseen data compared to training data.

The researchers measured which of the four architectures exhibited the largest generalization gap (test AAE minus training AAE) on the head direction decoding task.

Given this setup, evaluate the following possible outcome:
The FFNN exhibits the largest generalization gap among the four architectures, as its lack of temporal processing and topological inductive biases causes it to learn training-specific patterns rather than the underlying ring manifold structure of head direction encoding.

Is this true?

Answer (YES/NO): NO